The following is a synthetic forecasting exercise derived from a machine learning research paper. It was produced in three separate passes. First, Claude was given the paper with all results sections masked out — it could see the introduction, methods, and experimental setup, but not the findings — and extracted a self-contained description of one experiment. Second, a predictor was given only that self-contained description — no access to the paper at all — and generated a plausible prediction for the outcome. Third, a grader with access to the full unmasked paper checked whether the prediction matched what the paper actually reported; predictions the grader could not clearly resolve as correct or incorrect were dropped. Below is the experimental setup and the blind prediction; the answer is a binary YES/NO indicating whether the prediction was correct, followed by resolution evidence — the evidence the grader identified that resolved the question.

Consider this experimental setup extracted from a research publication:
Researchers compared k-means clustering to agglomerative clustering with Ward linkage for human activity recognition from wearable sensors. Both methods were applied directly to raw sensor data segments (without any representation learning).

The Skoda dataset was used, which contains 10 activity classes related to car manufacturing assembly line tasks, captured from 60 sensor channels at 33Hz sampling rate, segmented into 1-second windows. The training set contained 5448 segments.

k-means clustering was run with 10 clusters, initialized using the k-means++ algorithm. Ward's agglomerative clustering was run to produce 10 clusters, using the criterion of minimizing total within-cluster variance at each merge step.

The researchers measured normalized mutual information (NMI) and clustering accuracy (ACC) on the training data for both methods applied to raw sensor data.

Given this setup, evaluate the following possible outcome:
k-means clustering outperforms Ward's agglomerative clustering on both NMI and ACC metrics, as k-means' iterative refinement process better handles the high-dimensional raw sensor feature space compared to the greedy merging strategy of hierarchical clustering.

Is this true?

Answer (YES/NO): NO